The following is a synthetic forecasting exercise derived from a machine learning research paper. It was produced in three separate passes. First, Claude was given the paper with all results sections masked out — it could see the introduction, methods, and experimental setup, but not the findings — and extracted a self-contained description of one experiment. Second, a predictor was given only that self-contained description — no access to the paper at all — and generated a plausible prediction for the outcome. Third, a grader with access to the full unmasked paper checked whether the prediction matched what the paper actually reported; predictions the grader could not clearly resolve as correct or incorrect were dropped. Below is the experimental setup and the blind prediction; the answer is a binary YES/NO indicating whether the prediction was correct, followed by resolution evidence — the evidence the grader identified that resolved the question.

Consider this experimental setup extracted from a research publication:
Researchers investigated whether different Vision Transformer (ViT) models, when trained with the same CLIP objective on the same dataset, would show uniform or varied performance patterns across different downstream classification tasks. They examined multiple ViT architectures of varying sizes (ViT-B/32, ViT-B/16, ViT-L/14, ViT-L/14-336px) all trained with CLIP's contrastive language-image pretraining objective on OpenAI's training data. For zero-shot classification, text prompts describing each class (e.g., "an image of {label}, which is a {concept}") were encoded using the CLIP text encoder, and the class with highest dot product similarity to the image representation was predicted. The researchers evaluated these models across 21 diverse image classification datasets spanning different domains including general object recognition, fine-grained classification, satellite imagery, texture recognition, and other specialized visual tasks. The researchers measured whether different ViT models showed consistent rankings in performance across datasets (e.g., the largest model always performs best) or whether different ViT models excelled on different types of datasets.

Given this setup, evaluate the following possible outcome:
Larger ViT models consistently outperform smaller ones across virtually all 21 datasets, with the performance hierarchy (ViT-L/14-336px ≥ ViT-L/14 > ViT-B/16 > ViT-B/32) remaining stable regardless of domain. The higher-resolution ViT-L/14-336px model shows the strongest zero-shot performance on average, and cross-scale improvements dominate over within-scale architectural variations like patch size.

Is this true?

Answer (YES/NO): NO